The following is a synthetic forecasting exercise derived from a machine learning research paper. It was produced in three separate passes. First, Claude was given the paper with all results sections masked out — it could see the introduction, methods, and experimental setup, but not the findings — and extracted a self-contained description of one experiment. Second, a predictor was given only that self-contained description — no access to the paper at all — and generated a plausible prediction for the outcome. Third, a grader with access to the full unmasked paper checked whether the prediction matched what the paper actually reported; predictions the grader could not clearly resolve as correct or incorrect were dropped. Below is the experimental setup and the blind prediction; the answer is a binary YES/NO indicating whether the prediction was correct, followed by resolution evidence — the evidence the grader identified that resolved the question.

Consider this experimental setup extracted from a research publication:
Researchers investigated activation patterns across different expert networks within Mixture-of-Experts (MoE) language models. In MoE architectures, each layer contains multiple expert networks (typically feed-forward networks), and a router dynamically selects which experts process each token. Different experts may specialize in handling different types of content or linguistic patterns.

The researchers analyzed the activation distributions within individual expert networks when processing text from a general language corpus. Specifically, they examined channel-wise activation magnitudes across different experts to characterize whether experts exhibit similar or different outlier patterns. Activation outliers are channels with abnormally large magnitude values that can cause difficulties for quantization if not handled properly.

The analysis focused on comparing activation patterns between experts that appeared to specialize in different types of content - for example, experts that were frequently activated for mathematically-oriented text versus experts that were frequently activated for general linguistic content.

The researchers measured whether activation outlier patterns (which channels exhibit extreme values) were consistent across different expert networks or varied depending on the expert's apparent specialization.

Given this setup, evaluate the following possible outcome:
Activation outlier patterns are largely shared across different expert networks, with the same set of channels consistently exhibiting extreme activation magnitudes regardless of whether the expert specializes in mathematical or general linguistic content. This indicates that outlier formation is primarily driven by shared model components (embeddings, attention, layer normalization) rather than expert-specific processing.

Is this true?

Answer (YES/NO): NO